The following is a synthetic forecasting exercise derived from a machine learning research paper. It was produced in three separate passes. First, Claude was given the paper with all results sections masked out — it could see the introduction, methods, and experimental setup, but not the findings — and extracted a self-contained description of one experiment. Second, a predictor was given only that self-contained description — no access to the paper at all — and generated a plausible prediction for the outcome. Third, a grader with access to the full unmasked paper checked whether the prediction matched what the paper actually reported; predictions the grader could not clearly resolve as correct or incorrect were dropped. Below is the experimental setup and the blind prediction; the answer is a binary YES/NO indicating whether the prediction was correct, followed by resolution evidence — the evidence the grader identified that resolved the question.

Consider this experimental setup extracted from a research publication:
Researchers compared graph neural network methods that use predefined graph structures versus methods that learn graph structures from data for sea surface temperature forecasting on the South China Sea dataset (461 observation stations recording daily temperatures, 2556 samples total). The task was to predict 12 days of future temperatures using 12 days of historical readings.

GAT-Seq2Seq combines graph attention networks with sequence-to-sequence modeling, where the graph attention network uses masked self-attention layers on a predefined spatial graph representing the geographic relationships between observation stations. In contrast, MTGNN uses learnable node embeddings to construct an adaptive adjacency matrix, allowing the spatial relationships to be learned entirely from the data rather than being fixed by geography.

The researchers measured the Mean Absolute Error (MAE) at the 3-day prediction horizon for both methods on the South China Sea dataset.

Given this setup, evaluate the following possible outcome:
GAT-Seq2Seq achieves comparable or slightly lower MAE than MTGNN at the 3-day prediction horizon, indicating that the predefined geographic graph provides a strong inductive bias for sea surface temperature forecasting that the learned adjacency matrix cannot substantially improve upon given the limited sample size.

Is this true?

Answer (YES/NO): NO